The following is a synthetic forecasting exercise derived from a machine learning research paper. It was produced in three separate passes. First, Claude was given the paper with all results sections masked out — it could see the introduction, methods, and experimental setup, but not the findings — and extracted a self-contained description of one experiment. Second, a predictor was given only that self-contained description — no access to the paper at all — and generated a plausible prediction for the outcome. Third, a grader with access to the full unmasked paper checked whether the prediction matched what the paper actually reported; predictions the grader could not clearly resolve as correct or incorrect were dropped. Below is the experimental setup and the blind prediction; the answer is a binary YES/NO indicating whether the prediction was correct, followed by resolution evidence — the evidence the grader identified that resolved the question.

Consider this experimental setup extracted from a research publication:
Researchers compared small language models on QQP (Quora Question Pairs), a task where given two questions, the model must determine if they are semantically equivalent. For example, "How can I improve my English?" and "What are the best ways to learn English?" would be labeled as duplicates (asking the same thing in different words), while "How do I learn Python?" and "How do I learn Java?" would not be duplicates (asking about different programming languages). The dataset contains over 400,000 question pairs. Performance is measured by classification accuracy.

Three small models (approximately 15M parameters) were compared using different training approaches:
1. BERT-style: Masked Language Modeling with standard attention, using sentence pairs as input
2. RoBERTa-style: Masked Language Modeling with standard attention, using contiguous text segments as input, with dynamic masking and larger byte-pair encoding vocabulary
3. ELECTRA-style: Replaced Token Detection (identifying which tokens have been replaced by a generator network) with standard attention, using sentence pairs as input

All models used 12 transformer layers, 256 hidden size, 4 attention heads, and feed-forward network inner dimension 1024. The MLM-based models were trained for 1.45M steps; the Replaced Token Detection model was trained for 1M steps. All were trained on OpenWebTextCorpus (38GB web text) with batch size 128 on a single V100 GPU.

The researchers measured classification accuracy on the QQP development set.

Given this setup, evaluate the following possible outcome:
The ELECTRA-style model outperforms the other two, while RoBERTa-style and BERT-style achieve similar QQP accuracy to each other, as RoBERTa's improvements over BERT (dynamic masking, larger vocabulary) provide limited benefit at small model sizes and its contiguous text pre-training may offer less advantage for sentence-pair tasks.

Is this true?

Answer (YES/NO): NO